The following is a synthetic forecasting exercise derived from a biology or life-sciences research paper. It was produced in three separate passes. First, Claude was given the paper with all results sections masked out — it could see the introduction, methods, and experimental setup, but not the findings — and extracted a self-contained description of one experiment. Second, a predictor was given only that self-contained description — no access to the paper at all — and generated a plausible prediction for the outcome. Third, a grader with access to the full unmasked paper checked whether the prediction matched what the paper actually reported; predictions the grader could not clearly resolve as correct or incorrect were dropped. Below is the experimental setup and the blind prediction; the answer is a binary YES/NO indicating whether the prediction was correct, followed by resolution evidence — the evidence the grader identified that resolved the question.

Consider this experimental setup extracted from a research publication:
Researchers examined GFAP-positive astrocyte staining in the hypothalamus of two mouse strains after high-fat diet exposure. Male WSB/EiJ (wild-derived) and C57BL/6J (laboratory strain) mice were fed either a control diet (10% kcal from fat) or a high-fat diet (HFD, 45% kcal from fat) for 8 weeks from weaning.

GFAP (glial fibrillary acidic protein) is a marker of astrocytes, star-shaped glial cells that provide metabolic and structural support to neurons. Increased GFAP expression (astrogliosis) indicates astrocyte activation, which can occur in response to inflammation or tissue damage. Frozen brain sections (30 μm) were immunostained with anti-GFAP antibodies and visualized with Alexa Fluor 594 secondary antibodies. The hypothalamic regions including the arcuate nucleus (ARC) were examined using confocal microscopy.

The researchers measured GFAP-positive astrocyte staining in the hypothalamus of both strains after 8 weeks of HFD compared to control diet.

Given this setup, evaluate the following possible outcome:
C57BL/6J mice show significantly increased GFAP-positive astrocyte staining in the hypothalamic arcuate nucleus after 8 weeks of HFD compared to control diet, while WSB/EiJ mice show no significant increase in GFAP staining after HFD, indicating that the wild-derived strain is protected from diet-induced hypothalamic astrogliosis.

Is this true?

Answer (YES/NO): NO